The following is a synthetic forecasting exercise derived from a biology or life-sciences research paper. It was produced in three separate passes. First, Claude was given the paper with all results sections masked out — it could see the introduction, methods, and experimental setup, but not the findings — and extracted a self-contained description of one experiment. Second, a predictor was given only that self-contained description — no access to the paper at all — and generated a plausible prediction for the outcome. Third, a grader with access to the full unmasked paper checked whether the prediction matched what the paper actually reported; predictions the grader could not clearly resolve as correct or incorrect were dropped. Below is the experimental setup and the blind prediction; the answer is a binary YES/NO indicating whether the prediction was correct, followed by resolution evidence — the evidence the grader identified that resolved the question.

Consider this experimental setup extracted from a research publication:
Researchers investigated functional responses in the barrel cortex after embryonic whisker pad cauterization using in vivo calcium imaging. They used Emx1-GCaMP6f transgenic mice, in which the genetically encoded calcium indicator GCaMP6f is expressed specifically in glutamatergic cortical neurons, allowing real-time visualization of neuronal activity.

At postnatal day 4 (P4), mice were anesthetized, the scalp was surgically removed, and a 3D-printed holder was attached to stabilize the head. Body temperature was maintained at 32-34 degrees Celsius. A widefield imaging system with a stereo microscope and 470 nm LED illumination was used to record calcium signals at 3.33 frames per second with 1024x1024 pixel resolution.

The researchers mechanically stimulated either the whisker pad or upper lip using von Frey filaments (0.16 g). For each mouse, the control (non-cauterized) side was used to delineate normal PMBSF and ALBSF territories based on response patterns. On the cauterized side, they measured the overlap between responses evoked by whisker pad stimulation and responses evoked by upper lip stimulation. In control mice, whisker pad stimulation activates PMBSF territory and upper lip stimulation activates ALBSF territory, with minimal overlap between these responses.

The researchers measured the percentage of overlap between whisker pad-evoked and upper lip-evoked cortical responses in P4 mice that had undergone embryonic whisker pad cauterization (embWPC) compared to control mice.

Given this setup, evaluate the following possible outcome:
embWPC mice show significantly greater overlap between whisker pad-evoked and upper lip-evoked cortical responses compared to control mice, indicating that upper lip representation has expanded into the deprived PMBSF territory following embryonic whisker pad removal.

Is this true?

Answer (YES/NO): NO